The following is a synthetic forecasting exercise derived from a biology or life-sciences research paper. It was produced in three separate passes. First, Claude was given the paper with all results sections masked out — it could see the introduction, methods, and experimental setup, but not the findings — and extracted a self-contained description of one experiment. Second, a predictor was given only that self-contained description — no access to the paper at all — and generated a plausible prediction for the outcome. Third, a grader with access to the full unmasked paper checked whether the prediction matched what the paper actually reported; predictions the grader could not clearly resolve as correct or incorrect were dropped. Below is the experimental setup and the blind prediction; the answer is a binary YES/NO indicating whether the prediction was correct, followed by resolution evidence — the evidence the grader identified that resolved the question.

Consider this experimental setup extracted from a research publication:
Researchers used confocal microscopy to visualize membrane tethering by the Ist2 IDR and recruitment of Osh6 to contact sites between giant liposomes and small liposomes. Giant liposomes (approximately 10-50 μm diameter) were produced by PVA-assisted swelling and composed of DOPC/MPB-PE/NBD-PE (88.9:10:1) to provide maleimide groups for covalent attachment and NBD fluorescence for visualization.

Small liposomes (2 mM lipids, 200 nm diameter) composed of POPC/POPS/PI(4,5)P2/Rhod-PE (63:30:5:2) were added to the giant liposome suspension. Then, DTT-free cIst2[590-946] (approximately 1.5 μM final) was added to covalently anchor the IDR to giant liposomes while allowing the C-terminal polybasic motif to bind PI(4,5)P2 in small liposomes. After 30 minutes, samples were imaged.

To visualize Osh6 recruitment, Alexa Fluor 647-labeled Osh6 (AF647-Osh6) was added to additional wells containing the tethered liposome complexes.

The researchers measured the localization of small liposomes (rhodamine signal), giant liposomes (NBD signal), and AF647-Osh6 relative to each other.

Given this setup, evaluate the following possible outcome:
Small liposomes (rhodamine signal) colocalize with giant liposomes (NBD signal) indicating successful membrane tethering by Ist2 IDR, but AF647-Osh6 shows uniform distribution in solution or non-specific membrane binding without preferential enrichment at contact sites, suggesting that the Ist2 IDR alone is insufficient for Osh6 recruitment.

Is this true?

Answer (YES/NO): NO